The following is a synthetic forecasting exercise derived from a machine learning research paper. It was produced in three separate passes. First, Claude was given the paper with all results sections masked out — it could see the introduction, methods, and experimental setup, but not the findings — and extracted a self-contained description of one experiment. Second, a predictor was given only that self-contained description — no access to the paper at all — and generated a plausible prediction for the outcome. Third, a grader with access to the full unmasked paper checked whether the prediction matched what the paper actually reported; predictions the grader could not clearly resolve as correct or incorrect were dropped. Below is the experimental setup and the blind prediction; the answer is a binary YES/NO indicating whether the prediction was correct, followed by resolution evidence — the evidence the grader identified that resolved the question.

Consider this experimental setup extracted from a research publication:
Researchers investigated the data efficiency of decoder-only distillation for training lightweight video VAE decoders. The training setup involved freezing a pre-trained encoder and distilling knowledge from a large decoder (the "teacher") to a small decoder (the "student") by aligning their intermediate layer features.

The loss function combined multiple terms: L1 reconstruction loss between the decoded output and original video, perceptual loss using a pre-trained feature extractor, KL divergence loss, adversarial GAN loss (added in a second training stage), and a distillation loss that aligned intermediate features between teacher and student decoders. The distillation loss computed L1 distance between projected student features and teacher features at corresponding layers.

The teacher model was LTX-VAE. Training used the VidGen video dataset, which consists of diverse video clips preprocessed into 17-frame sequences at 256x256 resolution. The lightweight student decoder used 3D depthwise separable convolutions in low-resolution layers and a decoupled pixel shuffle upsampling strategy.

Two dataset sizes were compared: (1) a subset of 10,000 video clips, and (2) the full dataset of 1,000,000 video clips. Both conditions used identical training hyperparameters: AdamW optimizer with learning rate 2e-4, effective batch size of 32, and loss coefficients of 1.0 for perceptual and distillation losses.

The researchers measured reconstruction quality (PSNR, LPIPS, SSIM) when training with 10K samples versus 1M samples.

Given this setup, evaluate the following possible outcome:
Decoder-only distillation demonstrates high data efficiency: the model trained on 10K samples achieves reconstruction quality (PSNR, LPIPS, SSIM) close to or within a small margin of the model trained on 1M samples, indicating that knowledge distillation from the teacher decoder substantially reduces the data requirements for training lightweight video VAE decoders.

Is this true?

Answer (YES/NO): YES